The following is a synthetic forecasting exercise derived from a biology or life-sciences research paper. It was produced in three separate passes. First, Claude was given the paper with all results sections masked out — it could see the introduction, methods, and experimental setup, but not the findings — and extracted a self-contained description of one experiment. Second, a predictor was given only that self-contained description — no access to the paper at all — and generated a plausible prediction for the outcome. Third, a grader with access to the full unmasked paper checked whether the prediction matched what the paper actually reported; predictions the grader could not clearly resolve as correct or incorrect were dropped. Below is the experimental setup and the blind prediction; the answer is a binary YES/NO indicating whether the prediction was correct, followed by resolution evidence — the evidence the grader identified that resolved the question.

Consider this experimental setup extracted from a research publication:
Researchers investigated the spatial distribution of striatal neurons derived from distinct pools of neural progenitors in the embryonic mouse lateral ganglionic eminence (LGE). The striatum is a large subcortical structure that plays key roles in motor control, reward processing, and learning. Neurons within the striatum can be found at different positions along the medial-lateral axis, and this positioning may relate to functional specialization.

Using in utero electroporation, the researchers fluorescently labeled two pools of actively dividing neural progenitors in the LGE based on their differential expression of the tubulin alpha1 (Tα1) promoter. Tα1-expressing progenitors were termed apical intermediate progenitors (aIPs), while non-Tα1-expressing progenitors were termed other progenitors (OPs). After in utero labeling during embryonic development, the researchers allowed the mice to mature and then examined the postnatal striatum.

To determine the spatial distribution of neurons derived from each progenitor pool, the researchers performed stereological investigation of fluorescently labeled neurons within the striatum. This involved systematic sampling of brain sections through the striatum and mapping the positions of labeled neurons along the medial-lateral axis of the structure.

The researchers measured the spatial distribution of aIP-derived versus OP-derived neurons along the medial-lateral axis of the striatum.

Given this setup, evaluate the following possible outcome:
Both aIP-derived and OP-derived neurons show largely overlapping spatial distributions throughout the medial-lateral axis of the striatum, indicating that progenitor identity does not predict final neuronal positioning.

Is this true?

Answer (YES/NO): NO